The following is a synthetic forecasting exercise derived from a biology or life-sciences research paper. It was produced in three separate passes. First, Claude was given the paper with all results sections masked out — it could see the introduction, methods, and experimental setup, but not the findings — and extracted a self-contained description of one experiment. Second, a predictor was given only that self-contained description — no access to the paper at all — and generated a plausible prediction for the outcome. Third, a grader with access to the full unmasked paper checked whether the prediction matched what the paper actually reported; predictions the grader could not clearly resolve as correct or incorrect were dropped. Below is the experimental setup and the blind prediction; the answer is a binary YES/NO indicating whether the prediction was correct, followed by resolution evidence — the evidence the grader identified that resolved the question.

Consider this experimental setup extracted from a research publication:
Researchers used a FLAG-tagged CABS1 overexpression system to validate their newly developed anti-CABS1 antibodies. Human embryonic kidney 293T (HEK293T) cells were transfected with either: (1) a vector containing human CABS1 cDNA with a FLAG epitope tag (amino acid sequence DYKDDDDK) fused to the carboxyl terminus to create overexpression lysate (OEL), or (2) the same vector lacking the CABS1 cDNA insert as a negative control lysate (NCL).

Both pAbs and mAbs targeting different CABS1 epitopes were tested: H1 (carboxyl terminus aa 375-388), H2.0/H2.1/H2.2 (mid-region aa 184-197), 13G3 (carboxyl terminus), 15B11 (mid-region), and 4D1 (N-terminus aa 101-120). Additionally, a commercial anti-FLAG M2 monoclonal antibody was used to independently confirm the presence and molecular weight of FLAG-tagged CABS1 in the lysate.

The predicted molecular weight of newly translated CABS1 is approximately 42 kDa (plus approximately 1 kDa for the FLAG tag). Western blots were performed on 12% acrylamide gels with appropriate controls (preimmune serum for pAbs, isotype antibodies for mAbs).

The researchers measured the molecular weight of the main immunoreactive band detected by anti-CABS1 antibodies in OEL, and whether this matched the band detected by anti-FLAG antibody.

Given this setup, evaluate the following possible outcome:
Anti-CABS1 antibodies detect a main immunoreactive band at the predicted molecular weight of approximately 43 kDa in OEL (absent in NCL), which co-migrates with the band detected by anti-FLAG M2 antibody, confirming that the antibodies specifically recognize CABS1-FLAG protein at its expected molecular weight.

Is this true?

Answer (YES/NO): NO